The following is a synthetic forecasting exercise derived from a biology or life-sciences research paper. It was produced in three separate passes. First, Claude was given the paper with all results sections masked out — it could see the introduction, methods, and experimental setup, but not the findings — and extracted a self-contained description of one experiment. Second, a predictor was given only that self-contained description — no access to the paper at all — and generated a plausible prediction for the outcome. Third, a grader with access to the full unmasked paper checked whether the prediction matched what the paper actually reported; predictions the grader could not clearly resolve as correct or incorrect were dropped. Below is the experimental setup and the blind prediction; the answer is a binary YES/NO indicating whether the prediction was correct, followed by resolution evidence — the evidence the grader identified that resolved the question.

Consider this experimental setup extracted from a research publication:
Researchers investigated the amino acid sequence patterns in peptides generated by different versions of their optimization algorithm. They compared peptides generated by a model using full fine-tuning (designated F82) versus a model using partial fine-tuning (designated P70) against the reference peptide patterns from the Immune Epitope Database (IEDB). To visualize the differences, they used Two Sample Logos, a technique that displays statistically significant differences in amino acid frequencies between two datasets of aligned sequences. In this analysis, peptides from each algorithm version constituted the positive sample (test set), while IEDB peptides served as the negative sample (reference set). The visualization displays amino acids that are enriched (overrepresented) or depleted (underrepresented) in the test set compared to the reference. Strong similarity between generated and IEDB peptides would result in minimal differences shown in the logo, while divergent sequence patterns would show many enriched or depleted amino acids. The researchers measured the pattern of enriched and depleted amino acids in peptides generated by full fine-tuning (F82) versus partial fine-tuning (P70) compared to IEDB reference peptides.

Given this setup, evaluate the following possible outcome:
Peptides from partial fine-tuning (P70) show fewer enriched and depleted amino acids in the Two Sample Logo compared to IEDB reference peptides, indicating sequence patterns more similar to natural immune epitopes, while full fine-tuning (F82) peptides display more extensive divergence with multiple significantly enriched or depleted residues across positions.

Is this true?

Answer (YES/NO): YES